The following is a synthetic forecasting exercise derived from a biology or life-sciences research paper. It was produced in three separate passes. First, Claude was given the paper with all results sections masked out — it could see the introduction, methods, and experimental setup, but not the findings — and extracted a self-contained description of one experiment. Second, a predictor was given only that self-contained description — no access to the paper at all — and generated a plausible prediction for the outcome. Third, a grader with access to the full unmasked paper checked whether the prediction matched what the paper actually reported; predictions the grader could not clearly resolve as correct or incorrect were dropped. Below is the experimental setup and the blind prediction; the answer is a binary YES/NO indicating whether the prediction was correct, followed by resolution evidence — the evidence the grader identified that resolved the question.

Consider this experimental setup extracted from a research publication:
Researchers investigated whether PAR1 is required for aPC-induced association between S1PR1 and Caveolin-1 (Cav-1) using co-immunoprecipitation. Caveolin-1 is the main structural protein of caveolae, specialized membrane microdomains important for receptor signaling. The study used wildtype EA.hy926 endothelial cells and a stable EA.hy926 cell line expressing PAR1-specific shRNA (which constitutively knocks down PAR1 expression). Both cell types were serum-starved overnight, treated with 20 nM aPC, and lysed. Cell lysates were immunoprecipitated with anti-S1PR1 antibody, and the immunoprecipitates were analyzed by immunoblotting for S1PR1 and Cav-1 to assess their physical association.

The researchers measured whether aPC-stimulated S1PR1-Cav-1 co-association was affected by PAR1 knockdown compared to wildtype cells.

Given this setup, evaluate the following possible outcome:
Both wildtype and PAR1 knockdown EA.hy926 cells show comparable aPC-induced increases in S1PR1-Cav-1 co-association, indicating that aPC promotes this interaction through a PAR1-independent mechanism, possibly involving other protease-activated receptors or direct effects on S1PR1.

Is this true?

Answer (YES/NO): NO